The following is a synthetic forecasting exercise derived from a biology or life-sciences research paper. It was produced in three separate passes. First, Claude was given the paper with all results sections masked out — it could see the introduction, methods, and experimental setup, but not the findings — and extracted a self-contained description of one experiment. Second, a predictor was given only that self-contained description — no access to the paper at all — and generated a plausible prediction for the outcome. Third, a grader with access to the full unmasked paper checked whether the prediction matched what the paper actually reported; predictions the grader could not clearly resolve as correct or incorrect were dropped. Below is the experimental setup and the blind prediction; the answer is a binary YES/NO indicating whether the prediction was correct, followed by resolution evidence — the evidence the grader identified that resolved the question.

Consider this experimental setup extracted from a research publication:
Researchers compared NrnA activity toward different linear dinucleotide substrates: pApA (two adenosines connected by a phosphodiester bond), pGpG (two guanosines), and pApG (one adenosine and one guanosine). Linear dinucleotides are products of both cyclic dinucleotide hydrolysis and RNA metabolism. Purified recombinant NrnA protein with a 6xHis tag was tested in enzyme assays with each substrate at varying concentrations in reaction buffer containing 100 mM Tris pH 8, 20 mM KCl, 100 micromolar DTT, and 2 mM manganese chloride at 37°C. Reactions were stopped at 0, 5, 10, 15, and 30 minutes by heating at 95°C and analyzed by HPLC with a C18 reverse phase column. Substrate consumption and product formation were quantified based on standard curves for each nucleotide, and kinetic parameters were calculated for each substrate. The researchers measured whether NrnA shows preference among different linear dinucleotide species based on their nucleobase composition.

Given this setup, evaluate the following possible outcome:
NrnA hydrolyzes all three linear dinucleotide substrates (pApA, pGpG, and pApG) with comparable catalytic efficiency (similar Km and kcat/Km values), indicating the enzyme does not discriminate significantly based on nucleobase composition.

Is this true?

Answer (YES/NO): YES